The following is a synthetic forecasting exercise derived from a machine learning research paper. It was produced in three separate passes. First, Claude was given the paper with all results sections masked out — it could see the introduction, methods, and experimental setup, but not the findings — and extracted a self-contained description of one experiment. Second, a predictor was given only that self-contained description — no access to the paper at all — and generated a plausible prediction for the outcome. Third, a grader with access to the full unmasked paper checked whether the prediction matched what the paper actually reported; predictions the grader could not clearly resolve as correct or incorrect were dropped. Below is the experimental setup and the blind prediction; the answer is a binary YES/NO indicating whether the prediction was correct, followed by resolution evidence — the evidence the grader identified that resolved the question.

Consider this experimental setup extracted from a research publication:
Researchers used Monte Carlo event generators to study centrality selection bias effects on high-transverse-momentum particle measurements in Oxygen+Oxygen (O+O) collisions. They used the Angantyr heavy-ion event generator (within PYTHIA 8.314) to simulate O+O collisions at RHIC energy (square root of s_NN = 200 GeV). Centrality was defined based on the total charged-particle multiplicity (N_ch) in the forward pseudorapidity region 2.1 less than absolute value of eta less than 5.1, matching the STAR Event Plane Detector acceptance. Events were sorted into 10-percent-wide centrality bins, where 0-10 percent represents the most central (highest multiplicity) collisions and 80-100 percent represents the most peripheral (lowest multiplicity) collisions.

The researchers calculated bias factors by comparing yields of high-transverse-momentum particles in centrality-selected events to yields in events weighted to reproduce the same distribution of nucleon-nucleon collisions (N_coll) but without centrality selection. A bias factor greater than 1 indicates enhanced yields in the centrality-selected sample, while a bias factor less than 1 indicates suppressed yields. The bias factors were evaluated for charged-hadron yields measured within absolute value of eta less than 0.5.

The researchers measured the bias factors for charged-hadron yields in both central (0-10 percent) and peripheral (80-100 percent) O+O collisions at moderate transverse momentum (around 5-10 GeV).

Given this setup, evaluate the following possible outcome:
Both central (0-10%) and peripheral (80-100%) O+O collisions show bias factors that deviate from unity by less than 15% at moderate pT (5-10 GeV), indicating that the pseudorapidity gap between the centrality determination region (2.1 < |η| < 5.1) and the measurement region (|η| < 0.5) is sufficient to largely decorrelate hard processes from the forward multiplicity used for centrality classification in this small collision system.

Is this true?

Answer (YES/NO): NO